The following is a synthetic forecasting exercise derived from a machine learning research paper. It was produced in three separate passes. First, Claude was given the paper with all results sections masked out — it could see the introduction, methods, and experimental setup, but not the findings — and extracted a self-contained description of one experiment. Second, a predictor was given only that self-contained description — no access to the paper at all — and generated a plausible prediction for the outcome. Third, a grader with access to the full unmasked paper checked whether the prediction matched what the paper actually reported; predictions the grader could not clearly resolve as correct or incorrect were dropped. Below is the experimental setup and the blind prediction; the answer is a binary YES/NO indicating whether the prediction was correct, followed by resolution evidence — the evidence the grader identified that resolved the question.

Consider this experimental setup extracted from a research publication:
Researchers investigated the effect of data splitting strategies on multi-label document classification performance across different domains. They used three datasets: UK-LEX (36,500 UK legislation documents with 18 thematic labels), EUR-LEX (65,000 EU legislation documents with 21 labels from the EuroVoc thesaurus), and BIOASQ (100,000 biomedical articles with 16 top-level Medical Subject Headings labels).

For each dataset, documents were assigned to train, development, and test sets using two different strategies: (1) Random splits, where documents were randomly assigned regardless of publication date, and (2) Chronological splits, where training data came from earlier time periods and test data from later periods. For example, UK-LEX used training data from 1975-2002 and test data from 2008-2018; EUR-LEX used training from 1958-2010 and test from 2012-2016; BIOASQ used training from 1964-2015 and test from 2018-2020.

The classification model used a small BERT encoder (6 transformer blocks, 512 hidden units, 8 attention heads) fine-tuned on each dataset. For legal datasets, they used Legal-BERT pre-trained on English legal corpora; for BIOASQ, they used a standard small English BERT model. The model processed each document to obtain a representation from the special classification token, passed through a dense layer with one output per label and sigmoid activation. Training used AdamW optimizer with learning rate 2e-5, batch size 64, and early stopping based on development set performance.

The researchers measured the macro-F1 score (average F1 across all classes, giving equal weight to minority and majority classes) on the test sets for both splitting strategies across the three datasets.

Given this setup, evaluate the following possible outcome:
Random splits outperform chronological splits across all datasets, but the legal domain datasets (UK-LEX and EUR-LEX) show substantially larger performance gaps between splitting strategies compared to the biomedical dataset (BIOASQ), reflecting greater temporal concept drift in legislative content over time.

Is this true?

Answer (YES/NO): YES